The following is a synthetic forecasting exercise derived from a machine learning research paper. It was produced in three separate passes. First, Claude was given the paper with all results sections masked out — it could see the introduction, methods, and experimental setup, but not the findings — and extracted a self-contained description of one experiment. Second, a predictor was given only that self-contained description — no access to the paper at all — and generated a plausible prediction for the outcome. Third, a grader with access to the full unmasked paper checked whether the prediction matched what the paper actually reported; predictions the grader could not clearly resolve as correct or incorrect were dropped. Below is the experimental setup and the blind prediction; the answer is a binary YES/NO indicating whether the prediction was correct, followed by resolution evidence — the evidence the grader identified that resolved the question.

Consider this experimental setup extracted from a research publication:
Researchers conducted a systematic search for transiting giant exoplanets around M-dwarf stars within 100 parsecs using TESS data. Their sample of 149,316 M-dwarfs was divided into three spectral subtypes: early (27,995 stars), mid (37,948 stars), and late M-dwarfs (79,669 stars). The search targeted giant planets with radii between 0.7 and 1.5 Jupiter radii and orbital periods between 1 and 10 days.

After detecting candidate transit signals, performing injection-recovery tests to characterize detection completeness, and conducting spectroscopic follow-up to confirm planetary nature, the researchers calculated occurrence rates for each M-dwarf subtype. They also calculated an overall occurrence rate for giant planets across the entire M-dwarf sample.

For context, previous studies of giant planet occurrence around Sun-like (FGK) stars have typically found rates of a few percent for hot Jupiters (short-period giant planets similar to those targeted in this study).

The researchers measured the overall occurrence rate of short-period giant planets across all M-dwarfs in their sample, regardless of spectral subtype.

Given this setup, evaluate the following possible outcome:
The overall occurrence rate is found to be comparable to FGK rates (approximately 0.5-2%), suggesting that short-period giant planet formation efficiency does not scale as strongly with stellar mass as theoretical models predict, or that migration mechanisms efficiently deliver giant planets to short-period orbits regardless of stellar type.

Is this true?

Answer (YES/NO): NO